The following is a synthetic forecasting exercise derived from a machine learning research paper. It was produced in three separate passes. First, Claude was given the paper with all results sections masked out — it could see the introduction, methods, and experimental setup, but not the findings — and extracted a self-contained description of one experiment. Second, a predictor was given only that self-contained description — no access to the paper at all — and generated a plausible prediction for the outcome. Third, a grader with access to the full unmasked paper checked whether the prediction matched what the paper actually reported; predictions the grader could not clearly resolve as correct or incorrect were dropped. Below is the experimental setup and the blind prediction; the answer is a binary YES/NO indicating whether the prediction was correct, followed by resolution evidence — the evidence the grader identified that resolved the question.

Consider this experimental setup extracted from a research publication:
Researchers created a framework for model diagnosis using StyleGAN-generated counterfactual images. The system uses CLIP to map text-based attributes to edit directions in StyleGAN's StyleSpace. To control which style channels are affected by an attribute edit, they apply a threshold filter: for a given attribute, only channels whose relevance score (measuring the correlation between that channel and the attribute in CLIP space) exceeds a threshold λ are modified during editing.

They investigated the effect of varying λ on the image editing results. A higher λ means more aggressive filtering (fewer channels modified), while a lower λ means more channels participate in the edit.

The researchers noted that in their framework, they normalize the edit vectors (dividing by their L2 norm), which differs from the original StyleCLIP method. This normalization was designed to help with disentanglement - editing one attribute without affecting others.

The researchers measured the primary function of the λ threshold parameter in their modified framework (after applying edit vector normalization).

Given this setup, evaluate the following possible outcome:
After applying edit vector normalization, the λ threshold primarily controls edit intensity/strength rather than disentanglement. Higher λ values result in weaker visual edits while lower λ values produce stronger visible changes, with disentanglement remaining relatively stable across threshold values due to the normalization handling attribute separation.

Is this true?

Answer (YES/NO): YES